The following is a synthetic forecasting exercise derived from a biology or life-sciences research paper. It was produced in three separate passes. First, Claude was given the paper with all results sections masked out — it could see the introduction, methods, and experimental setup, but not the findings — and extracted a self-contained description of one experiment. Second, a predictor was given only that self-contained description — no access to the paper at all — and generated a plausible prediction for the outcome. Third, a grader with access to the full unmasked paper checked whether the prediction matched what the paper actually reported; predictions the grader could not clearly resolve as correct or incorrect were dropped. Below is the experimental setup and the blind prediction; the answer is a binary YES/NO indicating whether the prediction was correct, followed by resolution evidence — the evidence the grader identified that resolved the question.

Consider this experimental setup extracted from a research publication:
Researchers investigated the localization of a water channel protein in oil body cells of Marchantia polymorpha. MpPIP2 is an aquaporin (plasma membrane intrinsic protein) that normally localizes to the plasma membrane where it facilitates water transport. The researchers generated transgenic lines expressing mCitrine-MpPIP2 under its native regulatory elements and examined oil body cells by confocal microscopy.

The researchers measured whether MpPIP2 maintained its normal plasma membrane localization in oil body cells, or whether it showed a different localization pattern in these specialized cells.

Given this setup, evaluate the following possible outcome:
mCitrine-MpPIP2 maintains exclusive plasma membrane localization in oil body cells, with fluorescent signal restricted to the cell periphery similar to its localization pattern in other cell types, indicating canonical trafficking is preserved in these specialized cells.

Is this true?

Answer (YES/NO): NO